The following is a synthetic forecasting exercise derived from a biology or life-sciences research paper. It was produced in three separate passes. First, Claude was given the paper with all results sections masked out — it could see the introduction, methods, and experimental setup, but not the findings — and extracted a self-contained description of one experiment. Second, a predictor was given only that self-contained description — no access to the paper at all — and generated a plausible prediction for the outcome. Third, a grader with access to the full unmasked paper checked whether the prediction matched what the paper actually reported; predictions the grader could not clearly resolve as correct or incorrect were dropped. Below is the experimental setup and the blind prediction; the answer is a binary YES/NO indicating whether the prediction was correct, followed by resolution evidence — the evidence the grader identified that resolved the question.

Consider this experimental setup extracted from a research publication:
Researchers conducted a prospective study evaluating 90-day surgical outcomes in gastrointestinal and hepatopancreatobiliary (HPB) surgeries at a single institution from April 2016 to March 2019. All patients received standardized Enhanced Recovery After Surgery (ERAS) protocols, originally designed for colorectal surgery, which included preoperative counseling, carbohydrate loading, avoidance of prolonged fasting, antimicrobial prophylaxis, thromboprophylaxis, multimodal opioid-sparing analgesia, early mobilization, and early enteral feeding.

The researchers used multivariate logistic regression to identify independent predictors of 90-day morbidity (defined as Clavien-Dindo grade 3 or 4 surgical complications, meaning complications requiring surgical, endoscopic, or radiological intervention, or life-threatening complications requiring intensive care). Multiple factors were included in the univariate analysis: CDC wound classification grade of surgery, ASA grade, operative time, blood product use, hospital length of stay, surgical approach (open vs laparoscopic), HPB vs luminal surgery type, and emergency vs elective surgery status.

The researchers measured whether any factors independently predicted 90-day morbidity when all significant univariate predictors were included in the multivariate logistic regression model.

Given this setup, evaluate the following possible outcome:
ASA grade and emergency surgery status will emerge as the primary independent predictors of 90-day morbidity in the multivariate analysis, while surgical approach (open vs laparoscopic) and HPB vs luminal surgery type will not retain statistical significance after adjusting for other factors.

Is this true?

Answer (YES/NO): NO